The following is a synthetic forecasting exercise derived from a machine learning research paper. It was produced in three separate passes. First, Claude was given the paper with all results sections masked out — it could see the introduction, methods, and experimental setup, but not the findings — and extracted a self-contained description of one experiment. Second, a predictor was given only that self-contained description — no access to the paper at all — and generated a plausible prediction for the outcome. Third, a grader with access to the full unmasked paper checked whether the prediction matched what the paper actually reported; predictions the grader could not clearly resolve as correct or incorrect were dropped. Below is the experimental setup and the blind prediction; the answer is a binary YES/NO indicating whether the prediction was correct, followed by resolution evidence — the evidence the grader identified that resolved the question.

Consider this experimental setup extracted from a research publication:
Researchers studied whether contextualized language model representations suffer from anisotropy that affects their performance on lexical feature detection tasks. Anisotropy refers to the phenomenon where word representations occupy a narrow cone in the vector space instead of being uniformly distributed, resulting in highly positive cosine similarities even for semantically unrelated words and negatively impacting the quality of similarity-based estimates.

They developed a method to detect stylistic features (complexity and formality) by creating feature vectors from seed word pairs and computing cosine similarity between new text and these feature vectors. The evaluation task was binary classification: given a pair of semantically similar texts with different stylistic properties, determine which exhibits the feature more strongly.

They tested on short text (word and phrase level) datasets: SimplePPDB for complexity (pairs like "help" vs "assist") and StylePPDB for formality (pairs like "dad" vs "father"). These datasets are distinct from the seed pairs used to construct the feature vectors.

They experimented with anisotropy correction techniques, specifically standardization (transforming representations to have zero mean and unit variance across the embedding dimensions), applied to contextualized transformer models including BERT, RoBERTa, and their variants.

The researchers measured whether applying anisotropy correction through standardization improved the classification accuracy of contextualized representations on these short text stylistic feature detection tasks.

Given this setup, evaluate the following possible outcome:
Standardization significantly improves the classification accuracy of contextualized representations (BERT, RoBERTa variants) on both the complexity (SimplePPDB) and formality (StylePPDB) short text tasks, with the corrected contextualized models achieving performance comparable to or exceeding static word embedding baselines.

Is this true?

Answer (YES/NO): NO